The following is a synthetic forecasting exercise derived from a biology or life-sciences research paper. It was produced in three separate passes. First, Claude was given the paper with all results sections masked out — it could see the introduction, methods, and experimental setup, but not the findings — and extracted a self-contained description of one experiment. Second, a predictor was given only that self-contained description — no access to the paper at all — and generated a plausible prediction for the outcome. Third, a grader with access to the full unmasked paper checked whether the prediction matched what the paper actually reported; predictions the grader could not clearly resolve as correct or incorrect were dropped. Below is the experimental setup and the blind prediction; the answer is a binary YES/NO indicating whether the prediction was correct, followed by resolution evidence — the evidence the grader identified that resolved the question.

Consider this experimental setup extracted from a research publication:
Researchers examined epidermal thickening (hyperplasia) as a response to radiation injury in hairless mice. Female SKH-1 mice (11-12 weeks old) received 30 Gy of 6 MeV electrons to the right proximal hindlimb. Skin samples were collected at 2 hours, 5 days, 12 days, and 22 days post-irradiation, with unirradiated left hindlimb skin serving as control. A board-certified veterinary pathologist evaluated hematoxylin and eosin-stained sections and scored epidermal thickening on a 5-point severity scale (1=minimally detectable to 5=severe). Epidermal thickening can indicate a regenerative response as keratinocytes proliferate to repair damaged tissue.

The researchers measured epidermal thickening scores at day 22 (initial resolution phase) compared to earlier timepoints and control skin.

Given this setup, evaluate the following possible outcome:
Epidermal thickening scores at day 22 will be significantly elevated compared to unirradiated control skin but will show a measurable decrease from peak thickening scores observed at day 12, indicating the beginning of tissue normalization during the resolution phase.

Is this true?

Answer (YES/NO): NO